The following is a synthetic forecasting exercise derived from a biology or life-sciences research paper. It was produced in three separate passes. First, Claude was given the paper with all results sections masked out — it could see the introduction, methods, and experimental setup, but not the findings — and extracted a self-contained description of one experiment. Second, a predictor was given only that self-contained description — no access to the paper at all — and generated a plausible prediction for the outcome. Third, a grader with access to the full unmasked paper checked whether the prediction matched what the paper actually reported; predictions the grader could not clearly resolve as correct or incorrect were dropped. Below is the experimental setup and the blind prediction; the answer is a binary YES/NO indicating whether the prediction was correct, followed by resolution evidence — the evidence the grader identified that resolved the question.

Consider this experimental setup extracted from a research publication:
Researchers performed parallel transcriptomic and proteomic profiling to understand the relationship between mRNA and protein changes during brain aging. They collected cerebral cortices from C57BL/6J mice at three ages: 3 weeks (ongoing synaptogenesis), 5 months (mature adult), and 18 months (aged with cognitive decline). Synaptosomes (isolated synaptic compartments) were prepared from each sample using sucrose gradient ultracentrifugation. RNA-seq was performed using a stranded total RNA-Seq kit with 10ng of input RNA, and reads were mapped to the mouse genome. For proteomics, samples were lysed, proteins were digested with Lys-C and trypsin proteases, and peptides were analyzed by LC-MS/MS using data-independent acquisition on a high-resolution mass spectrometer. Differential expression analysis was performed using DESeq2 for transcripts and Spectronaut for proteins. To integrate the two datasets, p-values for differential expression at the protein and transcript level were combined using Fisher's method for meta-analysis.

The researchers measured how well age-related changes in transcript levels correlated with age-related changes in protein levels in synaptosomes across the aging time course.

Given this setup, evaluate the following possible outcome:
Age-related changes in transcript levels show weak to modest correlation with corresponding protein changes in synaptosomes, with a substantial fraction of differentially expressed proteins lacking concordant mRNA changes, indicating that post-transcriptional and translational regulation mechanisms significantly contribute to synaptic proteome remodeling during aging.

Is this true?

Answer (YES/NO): NO